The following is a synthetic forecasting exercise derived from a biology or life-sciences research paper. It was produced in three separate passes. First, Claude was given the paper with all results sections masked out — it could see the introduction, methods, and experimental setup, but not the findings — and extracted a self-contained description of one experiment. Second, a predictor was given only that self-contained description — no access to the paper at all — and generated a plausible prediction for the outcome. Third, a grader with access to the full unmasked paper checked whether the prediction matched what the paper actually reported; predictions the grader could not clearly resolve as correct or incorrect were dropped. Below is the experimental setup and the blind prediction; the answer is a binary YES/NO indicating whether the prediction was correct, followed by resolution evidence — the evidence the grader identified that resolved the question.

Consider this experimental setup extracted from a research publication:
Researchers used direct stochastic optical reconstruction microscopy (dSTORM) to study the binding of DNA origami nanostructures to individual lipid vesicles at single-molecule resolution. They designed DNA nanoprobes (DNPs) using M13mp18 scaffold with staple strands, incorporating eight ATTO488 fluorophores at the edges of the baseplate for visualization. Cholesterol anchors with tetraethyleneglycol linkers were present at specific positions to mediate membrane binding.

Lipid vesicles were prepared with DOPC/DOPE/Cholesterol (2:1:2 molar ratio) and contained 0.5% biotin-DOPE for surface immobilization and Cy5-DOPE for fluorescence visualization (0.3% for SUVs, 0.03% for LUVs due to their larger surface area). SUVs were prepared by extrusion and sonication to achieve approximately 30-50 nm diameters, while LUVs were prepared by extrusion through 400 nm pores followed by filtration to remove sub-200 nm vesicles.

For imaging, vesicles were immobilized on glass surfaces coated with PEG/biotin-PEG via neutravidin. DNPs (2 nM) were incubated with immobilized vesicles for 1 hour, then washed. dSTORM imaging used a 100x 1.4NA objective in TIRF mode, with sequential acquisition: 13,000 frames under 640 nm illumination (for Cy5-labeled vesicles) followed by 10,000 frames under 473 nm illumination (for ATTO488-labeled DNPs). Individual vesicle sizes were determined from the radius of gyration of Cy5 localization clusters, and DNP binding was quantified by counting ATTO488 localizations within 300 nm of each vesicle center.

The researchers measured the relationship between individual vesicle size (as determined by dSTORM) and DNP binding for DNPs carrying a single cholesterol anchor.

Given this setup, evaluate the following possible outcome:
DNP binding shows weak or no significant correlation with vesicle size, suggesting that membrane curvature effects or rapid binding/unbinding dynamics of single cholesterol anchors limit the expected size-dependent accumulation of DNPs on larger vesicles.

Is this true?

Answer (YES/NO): NO